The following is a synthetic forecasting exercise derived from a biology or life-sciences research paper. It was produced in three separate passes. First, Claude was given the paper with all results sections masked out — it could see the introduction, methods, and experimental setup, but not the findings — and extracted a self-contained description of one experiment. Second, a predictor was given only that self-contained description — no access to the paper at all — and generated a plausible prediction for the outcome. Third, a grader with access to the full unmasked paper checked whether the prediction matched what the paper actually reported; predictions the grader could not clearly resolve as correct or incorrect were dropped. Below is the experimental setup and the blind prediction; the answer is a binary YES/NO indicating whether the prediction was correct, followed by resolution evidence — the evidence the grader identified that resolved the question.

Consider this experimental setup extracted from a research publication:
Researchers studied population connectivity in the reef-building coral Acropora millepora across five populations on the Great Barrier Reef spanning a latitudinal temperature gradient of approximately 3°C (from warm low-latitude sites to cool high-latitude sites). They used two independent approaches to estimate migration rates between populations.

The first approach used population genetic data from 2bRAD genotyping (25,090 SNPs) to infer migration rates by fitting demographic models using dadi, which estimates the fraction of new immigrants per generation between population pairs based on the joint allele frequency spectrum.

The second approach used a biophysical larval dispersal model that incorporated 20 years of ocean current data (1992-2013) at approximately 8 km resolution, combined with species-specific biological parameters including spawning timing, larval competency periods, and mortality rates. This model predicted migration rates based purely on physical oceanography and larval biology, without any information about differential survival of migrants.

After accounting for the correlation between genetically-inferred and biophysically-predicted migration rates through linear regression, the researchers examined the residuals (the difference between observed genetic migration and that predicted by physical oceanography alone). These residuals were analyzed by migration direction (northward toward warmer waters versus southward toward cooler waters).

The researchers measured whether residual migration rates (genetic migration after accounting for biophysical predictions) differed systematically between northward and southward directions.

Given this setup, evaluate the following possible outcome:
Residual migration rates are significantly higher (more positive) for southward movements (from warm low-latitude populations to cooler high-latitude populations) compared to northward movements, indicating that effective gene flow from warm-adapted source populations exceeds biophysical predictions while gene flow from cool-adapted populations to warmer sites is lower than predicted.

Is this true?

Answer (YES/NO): NO